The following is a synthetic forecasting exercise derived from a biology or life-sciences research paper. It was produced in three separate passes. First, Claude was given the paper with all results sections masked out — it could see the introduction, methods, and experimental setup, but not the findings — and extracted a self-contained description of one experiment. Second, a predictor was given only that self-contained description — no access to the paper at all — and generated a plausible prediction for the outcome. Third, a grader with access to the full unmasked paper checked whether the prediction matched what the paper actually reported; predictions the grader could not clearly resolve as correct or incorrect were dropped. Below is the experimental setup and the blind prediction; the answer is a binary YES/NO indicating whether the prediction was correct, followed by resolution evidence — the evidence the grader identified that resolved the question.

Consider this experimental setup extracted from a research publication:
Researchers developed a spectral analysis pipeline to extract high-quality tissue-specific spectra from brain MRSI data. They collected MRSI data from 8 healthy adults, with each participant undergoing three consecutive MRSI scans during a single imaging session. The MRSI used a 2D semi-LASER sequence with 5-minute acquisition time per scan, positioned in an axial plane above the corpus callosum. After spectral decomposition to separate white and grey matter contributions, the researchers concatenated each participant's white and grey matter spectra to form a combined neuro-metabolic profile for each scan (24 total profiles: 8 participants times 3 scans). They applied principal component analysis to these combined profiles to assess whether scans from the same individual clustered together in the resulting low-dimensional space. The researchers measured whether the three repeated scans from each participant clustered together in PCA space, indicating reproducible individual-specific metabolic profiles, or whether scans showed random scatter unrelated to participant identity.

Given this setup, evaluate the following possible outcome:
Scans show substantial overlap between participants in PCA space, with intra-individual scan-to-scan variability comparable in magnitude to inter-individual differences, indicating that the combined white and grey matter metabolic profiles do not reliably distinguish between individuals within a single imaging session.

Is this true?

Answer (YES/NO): NO